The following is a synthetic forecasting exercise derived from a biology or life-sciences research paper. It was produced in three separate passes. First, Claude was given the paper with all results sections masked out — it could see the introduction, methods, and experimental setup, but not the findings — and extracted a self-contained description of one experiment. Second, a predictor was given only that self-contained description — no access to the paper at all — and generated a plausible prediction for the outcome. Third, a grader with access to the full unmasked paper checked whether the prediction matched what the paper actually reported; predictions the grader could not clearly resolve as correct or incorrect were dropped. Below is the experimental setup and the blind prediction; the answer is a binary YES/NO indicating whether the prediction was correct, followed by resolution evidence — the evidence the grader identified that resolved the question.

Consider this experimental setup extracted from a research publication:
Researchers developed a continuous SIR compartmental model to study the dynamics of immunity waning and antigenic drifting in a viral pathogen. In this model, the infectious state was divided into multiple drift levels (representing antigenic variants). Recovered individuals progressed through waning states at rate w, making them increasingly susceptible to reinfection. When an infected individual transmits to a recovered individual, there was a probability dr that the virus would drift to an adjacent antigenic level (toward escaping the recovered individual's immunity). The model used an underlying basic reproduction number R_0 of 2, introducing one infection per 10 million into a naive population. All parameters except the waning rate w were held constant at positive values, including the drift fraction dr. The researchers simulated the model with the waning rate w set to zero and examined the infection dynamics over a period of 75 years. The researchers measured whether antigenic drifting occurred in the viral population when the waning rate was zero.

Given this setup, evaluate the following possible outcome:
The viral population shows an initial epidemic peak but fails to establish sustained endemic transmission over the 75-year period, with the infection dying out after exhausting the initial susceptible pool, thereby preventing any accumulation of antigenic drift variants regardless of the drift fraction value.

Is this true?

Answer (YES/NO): NO